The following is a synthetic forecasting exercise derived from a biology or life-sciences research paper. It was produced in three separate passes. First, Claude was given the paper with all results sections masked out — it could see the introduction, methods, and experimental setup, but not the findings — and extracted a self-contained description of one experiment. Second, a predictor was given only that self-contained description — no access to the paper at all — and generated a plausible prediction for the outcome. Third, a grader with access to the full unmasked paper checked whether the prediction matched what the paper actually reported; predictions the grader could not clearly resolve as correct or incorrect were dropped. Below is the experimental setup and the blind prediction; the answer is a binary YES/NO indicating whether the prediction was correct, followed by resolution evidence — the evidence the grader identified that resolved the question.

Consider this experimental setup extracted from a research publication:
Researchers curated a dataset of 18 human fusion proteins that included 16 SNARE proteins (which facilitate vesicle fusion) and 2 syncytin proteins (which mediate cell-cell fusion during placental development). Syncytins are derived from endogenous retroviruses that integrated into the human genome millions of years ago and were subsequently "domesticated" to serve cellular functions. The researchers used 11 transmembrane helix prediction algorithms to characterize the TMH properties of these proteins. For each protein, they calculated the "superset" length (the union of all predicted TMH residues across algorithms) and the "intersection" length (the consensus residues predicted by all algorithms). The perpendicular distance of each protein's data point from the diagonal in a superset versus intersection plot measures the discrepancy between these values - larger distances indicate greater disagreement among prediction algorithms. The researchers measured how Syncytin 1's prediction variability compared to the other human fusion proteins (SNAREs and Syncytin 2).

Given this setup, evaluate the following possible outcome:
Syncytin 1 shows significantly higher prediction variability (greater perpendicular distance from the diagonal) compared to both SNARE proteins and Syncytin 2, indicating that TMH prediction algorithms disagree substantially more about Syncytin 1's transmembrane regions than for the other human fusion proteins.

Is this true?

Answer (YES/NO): YES